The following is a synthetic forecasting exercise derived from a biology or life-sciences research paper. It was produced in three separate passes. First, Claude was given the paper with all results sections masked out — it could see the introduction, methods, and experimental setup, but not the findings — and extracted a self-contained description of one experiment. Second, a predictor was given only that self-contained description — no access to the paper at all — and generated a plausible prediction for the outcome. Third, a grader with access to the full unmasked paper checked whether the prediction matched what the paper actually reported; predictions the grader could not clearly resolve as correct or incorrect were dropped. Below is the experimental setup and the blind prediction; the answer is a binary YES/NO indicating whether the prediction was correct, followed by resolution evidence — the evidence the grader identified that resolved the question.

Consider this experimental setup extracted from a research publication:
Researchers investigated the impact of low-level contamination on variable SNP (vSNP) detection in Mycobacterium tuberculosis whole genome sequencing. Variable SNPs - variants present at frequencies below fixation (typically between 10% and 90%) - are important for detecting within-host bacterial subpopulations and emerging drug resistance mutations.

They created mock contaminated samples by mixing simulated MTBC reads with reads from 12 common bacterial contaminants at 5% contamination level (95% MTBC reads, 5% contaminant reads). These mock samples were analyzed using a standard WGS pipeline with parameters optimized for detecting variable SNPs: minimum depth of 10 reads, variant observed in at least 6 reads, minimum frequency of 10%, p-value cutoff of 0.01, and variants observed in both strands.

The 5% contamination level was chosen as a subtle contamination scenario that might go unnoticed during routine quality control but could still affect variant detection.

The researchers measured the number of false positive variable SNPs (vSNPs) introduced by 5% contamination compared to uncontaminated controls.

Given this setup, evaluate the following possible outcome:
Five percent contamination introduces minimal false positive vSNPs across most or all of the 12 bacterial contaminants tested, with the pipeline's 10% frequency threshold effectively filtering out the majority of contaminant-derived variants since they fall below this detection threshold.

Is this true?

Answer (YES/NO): NO